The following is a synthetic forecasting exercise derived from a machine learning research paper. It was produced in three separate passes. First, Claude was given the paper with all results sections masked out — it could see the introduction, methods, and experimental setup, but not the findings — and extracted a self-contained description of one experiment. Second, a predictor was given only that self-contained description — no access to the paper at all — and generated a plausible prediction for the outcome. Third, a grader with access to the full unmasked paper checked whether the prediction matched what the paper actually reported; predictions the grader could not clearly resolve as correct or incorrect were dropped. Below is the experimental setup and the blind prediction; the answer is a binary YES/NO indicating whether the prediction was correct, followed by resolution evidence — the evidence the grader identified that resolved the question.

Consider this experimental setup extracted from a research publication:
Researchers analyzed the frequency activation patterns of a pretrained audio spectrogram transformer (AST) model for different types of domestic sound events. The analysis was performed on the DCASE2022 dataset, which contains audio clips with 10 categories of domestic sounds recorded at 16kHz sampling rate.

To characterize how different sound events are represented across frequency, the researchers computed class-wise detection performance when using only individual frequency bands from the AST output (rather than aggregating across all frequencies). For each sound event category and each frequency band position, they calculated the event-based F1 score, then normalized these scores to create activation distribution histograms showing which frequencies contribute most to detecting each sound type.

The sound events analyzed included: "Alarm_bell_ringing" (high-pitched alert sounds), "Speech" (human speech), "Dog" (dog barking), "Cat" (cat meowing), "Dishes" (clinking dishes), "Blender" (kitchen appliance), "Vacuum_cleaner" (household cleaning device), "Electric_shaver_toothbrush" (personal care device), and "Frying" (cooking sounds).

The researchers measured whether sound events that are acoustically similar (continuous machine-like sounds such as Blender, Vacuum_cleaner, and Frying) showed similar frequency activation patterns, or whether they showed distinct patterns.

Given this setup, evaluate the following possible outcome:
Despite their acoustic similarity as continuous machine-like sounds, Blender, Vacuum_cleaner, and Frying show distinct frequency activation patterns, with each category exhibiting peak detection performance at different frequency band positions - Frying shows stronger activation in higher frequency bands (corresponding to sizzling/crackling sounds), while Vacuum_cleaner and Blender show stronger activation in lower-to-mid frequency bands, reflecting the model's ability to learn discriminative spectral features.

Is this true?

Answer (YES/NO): NO